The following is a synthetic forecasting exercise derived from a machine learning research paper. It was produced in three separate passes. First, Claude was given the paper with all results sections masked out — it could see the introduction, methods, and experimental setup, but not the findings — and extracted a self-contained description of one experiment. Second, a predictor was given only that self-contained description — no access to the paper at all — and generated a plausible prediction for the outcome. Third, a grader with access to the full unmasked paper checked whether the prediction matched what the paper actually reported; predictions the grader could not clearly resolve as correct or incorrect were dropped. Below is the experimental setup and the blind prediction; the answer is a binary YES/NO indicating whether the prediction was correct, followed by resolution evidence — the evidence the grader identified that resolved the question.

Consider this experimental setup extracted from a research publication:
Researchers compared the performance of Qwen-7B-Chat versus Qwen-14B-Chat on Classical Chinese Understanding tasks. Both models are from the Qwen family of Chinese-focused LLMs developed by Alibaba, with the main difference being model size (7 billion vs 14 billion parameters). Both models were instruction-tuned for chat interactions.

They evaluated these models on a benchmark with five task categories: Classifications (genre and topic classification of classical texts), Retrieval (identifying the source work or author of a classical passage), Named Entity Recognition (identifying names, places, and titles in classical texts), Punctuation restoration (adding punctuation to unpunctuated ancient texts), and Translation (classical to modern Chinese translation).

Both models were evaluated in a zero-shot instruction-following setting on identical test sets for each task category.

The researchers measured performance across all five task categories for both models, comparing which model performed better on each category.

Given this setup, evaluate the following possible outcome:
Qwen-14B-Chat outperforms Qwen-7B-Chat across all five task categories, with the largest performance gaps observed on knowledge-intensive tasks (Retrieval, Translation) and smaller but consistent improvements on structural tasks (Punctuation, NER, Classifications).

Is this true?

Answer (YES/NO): NO